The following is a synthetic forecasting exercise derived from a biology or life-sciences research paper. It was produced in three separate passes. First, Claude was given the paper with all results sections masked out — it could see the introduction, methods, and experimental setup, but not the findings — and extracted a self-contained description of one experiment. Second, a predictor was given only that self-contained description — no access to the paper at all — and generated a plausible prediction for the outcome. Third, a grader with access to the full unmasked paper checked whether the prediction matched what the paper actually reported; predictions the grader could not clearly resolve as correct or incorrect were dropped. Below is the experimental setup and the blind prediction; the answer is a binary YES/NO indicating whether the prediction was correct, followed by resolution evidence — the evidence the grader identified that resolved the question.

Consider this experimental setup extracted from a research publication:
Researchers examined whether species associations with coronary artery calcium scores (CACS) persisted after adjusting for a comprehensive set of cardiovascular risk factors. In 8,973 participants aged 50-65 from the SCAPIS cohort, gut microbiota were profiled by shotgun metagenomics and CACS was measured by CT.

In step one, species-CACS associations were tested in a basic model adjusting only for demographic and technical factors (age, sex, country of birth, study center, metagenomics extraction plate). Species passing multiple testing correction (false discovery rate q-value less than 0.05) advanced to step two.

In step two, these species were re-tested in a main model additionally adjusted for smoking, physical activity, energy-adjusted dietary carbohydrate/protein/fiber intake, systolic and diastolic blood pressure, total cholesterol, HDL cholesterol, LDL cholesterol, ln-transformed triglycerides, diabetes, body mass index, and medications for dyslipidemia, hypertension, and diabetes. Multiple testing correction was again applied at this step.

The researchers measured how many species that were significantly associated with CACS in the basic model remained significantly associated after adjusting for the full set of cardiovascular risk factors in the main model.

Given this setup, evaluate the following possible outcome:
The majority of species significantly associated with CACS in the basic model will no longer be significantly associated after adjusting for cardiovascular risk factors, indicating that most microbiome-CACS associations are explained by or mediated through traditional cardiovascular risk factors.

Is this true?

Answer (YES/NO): NO